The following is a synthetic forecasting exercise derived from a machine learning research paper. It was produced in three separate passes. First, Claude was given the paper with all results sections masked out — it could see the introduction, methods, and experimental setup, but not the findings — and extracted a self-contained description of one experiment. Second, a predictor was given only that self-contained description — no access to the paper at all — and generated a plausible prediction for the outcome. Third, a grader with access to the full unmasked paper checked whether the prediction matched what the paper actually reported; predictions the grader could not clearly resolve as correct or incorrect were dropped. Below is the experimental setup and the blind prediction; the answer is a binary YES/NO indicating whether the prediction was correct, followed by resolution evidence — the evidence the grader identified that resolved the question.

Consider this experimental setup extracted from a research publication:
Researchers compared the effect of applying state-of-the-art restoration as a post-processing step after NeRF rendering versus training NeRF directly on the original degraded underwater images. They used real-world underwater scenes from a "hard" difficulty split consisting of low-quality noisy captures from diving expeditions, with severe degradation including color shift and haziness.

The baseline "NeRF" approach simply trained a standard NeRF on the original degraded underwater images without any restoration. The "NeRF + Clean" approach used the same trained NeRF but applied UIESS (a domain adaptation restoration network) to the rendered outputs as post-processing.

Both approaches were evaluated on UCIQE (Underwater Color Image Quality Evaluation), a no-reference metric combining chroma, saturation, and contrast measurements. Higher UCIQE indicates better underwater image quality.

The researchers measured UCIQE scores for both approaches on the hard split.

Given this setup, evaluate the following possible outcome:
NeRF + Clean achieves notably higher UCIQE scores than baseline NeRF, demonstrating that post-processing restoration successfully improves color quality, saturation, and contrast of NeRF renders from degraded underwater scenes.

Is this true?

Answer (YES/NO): YES